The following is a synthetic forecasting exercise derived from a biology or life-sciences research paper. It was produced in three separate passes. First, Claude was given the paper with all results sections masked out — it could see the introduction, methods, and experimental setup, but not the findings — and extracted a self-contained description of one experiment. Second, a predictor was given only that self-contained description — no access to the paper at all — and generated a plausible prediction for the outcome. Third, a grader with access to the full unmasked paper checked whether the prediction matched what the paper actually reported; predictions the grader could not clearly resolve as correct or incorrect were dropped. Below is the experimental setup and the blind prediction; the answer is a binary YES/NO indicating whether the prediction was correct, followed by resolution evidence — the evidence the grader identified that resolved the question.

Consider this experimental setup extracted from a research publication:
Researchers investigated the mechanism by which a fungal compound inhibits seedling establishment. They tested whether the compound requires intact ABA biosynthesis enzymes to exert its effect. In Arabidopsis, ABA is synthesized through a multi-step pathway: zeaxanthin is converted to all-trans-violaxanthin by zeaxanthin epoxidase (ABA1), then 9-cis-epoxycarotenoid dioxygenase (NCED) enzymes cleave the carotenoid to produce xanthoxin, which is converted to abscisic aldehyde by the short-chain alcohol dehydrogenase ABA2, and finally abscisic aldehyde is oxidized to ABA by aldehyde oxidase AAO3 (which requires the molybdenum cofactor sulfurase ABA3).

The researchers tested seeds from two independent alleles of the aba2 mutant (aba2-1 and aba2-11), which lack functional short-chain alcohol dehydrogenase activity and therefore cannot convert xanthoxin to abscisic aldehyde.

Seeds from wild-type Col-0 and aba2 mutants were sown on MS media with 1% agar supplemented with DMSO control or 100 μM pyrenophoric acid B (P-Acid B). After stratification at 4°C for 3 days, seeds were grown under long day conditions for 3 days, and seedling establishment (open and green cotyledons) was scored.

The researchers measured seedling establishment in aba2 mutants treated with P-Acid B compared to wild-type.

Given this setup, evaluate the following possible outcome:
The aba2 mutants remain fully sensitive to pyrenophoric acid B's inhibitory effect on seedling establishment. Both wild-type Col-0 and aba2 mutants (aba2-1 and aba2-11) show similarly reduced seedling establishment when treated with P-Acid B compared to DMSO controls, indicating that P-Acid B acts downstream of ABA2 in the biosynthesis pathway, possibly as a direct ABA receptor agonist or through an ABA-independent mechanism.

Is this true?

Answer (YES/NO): NO